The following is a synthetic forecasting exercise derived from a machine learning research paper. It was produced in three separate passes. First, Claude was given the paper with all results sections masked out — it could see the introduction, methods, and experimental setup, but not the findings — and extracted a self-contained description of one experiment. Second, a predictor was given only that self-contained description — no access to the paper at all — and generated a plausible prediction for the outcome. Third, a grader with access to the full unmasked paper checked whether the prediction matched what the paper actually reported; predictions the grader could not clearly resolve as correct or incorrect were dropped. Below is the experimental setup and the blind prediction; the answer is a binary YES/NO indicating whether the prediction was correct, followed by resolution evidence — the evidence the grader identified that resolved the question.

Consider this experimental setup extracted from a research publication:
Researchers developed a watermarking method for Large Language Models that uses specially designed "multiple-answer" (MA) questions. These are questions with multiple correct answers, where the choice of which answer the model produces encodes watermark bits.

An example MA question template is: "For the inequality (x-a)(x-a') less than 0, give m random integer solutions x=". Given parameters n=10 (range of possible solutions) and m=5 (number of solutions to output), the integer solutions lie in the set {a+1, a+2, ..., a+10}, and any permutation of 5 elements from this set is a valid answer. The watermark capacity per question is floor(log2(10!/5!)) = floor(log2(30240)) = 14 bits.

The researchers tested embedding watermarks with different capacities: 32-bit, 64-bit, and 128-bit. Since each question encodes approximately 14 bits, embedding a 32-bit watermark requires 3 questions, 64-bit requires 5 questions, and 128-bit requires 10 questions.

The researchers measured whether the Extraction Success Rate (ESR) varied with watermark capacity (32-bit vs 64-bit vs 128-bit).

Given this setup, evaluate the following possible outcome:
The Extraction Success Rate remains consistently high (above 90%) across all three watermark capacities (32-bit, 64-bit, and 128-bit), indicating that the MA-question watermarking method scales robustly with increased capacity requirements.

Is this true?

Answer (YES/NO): YES